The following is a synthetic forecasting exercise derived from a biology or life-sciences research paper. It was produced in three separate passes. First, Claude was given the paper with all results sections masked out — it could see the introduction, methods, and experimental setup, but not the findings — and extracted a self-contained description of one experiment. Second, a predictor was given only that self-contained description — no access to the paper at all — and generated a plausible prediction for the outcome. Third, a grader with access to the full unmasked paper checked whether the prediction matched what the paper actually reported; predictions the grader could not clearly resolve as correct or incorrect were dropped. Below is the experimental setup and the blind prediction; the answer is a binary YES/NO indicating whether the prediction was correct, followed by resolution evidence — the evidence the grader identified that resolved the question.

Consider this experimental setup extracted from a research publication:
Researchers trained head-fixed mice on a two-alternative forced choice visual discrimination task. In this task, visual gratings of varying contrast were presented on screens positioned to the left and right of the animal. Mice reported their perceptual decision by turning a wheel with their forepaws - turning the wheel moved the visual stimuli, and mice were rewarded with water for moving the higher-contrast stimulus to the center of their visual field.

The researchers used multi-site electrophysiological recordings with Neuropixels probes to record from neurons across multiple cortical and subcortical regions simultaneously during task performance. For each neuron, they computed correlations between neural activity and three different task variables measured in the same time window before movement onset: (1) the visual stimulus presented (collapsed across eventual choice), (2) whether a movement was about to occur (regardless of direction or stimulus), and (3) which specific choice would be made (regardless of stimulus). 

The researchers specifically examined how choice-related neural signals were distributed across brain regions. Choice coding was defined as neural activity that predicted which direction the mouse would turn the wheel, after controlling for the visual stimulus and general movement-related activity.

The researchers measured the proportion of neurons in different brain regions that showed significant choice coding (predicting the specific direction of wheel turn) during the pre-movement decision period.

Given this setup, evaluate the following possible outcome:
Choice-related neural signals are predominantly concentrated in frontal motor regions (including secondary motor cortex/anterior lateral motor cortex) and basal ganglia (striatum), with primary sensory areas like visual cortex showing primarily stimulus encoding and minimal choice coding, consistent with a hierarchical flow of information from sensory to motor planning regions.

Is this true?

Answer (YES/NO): NO